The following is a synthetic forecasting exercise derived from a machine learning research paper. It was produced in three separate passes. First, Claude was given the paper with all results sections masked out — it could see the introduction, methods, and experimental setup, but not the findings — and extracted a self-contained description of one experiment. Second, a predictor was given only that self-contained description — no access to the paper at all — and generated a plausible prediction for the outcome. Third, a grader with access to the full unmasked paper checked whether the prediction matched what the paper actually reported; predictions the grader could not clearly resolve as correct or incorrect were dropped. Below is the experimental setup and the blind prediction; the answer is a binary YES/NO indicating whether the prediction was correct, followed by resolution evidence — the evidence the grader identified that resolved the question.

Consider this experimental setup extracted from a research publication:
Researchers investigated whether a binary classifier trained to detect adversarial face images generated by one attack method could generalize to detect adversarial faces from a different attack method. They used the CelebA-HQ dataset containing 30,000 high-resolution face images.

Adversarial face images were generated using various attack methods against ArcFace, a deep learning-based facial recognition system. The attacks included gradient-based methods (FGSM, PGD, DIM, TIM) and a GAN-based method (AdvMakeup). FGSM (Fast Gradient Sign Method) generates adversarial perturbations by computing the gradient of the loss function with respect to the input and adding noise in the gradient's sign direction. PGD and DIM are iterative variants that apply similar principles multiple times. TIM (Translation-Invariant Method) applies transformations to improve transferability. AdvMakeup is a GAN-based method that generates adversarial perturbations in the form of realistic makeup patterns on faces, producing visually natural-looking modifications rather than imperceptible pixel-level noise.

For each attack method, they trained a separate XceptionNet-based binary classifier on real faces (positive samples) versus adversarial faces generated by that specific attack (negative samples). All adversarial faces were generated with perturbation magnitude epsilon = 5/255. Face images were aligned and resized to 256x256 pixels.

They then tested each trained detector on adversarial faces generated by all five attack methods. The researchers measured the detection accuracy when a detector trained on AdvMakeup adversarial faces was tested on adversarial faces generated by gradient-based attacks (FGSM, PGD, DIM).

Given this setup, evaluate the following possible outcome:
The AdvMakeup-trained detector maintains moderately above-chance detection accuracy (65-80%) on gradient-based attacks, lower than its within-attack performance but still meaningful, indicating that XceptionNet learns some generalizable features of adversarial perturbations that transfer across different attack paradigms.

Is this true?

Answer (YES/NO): NO